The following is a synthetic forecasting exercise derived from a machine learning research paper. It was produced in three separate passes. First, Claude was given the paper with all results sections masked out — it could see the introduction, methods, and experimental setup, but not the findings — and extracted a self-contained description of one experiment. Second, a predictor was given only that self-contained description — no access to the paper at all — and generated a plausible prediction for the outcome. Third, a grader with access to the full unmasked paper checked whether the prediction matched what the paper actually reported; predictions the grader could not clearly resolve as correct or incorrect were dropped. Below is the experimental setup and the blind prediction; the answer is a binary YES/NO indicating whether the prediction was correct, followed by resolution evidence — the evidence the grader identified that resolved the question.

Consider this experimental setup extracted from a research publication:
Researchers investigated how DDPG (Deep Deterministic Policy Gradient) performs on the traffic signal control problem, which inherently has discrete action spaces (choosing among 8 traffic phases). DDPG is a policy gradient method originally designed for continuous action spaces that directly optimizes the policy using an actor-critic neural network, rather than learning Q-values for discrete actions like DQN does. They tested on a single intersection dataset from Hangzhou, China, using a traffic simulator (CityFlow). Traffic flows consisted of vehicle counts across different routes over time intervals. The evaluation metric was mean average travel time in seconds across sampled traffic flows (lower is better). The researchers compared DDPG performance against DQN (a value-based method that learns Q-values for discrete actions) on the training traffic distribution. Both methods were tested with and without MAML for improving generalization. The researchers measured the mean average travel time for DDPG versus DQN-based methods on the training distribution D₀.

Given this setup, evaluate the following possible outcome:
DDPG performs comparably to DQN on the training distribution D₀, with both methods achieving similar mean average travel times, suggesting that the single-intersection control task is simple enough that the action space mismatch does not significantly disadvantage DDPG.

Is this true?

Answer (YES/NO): NO